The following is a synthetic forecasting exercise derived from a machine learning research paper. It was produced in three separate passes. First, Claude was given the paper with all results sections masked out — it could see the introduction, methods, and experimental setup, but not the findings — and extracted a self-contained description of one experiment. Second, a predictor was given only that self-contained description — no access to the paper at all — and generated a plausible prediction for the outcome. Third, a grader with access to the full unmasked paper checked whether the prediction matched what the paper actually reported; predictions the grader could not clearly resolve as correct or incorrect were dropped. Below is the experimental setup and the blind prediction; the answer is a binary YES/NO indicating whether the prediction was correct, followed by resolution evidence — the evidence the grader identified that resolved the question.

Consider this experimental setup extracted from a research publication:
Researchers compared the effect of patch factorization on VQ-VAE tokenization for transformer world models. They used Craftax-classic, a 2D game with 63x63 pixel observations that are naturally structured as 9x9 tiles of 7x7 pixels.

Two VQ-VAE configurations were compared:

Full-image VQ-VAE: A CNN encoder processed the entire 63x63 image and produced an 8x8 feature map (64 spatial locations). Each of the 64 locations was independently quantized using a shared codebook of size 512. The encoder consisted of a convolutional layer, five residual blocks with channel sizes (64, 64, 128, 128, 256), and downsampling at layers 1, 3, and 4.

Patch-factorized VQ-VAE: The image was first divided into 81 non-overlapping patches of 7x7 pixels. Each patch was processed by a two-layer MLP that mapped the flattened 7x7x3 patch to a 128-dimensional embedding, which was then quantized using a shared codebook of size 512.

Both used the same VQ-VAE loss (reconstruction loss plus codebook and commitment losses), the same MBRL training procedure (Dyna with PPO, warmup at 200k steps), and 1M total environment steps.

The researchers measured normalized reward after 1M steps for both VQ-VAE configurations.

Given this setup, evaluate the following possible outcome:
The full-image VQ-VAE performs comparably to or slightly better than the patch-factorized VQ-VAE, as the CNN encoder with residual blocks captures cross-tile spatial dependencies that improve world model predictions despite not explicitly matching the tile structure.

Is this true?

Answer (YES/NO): NO